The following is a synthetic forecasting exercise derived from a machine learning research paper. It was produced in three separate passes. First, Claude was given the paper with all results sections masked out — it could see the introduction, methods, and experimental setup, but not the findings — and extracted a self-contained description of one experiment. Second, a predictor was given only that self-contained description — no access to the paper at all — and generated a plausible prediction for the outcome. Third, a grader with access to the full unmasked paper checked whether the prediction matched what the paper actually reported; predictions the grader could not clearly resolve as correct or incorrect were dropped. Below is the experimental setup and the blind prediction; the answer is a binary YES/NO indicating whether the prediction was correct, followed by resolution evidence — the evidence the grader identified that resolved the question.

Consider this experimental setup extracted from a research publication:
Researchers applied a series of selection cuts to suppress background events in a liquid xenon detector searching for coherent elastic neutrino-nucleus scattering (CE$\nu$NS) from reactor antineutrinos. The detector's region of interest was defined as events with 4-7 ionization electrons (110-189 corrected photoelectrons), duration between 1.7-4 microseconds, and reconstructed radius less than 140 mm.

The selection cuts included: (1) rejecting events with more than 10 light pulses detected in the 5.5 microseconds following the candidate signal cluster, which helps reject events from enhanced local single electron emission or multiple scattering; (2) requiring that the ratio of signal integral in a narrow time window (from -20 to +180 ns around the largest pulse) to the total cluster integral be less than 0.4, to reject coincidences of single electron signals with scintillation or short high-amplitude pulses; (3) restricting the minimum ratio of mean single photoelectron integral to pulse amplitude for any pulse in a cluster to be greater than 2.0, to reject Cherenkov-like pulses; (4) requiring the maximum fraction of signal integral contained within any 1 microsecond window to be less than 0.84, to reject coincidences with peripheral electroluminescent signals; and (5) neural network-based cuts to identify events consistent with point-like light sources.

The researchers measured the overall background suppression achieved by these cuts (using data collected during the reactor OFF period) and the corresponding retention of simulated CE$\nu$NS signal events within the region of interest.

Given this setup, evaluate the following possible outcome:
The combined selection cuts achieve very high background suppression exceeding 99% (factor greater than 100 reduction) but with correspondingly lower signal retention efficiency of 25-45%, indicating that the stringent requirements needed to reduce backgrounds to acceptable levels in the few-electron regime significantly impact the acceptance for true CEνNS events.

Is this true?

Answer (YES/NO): YES